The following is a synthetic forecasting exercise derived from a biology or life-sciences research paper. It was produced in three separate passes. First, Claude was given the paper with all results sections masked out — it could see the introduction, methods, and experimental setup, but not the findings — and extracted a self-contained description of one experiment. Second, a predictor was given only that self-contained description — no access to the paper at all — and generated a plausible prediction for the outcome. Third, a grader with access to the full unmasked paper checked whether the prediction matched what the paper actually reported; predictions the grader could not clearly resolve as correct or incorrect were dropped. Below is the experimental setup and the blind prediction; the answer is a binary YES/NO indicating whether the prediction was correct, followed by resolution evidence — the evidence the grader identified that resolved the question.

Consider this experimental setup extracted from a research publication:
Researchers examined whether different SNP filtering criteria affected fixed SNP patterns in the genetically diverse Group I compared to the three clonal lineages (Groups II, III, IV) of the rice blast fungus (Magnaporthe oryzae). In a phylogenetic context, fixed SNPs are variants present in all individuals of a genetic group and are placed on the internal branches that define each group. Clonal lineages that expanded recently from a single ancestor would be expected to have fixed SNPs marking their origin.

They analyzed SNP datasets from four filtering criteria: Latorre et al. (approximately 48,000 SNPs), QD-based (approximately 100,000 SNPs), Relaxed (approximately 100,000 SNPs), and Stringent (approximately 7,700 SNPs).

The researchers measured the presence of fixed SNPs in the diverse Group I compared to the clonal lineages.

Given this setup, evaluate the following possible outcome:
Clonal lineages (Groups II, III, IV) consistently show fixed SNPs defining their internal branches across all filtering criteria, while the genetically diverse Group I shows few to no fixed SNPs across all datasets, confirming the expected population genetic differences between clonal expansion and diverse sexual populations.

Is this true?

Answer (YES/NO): YES